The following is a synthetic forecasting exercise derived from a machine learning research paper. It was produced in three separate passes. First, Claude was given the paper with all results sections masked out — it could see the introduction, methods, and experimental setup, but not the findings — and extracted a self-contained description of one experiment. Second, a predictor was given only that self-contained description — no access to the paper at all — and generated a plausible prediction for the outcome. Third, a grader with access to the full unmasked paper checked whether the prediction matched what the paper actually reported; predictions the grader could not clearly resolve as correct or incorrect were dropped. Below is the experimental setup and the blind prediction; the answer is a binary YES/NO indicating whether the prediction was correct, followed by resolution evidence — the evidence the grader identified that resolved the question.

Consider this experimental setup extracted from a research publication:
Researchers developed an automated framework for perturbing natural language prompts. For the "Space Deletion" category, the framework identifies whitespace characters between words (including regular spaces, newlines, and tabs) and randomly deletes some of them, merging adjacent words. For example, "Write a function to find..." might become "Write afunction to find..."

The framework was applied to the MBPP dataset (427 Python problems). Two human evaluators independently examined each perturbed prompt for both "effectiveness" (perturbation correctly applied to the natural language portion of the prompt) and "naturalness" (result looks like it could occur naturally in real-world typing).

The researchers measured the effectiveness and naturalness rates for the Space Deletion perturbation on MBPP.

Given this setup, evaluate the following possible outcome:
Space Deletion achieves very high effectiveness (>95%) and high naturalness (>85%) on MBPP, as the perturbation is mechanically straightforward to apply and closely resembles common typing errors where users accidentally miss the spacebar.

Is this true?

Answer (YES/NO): YES